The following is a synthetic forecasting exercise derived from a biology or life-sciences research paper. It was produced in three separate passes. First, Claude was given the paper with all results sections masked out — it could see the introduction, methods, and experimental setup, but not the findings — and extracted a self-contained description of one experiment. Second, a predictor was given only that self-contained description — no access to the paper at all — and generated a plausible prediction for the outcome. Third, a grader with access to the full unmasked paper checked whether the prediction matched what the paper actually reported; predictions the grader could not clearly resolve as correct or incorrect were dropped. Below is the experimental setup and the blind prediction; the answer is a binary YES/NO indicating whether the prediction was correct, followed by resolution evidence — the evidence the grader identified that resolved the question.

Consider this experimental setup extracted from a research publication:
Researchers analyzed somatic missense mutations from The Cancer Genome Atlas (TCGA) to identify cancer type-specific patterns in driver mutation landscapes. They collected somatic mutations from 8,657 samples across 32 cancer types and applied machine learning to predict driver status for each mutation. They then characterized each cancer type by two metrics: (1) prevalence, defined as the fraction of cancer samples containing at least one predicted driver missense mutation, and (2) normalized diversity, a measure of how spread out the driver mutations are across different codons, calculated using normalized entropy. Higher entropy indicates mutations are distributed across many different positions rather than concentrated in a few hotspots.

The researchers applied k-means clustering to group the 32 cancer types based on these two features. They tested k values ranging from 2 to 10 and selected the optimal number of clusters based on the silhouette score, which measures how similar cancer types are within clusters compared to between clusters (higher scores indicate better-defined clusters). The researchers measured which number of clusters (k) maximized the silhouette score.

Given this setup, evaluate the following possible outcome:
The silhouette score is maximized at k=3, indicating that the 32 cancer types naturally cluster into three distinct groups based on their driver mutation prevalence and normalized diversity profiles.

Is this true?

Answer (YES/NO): NO